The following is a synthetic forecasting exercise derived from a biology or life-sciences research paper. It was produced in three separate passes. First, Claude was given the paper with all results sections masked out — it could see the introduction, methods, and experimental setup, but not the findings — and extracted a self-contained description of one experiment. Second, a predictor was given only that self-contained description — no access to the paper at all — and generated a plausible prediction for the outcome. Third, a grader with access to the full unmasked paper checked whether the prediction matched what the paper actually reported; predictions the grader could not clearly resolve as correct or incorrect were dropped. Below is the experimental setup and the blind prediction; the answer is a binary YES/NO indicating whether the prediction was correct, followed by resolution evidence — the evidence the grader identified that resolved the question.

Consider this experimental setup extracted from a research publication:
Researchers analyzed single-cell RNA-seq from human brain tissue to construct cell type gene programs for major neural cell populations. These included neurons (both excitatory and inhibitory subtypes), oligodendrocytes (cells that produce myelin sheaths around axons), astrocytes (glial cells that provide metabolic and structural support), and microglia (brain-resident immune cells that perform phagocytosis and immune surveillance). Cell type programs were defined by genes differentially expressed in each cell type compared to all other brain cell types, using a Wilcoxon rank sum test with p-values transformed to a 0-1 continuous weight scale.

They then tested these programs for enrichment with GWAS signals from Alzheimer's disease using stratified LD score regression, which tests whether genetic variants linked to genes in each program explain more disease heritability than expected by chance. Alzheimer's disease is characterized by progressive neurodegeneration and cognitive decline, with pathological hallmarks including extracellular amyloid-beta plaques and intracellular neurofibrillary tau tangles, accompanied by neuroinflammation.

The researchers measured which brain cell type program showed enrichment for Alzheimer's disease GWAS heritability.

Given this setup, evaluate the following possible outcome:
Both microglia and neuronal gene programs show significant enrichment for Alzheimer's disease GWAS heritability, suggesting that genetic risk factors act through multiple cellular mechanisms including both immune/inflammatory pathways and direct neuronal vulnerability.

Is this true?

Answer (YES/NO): NO